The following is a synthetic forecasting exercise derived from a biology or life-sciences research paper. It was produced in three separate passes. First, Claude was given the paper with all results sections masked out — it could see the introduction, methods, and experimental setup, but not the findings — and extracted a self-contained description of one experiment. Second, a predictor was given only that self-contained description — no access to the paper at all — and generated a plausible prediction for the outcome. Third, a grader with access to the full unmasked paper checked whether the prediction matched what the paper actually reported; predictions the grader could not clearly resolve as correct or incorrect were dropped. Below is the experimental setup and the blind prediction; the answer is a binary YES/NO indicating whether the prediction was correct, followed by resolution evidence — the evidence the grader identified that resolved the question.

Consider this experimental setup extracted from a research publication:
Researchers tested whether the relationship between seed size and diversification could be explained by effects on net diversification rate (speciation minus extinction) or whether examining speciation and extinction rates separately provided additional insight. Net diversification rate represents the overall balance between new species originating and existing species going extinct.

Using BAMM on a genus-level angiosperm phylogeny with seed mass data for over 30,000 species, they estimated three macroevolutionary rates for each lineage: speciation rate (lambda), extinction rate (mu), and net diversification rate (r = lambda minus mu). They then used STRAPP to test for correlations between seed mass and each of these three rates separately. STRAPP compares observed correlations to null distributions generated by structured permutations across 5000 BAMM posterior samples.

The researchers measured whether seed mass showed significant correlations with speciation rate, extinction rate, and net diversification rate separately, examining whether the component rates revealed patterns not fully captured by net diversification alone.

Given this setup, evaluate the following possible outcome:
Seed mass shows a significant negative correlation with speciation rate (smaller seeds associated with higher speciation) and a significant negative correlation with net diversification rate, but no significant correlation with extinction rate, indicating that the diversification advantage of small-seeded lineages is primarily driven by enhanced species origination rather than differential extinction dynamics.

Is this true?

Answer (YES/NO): NO